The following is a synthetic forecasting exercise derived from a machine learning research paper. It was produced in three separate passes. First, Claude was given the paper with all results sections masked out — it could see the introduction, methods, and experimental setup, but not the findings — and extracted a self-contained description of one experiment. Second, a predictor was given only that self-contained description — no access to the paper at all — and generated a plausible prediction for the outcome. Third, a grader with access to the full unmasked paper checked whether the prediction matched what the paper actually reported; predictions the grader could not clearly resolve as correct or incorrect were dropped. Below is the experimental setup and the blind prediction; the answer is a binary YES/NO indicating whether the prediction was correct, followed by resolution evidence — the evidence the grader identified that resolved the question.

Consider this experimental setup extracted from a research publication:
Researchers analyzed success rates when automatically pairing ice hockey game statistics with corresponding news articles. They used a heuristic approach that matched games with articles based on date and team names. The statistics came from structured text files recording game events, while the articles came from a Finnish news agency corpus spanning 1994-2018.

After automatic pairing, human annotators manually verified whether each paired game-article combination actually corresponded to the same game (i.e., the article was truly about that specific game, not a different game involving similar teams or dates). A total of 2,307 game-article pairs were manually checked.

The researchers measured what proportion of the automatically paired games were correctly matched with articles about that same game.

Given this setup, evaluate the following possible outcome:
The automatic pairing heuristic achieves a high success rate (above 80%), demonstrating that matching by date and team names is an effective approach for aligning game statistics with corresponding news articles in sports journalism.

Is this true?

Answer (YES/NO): YES